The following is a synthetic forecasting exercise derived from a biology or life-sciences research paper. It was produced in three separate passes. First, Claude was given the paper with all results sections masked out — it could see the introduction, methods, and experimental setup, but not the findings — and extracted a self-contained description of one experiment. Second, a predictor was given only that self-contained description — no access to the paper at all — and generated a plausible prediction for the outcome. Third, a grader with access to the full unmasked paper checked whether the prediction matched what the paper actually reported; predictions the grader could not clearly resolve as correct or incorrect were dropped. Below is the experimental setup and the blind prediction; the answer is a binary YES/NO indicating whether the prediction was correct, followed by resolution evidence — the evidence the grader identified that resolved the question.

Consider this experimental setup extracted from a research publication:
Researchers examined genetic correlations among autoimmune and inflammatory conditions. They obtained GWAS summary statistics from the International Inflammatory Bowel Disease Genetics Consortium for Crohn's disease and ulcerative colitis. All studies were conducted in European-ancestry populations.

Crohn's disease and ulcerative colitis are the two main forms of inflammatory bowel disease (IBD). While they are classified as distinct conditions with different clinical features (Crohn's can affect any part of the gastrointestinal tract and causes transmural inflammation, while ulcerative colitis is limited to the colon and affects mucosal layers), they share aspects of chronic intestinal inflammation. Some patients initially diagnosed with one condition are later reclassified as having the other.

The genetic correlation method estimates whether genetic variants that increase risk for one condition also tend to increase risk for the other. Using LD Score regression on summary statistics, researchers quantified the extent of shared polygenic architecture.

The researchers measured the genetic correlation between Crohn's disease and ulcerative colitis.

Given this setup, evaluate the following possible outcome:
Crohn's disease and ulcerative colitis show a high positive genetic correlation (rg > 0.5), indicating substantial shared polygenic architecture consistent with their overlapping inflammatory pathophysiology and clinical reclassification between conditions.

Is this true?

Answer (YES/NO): YES